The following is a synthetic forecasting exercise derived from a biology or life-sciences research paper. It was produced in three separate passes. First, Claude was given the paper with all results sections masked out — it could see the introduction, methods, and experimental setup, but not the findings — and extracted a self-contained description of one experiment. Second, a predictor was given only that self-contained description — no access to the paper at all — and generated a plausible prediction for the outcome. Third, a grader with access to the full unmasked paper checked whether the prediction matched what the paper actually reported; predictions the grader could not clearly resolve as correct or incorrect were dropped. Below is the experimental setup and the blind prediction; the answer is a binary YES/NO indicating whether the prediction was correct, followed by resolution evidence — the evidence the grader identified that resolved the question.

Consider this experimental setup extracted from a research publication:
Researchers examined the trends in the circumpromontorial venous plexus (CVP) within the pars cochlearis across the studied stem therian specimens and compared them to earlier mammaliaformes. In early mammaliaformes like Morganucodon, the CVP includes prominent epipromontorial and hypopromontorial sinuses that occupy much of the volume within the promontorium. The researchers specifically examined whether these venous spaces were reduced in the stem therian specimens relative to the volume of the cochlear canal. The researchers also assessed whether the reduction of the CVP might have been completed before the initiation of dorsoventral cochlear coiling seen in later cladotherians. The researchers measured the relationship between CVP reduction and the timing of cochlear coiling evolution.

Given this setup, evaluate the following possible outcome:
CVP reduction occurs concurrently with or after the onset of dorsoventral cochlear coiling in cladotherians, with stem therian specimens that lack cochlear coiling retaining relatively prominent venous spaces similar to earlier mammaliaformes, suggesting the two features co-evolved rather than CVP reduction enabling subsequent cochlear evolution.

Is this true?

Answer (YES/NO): NO